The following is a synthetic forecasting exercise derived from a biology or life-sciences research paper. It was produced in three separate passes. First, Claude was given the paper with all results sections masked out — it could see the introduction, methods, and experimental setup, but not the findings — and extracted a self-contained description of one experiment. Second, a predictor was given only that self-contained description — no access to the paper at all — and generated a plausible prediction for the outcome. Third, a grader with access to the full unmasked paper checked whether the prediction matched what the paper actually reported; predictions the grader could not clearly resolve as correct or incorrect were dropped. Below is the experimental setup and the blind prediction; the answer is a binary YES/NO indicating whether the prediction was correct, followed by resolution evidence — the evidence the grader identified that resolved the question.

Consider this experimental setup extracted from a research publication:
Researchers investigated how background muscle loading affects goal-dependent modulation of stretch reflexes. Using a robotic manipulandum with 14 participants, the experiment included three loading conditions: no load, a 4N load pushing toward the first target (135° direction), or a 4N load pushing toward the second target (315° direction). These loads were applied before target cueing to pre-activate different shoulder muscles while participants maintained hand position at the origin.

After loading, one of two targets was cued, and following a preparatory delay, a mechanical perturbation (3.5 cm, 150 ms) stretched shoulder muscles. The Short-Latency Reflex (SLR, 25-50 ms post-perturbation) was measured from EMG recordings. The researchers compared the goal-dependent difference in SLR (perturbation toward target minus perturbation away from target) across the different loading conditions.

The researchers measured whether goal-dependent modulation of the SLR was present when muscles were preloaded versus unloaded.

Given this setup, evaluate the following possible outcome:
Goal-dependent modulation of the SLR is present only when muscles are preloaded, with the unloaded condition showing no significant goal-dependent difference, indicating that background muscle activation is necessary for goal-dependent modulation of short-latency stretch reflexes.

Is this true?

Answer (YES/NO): NO